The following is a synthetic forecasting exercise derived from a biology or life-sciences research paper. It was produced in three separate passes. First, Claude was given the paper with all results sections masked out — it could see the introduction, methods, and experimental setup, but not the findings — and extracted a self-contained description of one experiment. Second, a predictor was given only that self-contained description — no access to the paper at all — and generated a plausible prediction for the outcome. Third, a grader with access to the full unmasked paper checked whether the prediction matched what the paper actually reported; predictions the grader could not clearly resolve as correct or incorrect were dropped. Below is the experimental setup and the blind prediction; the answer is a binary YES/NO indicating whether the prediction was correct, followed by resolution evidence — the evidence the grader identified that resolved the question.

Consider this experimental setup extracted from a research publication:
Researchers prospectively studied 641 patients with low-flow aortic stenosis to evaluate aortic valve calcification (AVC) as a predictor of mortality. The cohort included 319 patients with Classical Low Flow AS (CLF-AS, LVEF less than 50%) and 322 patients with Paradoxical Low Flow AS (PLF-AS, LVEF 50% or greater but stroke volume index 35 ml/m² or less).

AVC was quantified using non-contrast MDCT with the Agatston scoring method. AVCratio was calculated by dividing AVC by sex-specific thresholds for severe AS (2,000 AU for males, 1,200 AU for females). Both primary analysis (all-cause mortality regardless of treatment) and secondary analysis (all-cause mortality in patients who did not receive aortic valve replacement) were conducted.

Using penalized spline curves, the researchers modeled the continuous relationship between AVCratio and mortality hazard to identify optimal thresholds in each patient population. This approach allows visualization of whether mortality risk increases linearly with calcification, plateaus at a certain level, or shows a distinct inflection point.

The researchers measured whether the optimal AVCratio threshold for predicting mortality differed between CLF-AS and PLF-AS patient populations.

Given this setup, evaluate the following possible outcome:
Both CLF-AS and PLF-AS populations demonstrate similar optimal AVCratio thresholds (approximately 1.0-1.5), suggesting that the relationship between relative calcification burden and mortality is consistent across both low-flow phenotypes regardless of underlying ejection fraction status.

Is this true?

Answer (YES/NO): NO